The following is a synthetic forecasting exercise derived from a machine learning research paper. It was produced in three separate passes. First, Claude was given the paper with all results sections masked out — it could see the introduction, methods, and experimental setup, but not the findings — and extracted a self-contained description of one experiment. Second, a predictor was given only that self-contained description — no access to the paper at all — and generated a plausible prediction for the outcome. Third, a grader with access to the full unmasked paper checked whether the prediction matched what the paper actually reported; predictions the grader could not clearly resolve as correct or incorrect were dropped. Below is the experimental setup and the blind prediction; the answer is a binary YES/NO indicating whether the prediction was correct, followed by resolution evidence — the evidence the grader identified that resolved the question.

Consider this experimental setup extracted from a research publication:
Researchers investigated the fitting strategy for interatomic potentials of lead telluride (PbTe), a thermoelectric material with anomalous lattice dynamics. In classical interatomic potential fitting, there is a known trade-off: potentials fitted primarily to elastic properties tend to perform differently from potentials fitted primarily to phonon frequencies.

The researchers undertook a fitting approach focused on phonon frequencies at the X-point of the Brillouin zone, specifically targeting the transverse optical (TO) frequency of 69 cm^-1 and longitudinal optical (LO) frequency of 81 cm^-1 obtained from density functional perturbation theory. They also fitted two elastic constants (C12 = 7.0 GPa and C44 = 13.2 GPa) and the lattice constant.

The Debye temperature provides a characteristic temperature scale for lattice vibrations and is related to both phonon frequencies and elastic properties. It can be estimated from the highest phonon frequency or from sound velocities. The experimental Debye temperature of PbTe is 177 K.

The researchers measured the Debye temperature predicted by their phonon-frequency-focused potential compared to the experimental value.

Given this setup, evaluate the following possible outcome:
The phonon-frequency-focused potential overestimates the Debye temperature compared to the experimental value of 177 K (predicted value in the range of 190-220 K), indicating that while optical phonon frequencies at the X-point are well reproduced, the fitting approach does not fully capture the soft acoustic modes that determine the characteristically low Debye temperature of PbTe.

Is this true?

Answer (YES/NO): NO